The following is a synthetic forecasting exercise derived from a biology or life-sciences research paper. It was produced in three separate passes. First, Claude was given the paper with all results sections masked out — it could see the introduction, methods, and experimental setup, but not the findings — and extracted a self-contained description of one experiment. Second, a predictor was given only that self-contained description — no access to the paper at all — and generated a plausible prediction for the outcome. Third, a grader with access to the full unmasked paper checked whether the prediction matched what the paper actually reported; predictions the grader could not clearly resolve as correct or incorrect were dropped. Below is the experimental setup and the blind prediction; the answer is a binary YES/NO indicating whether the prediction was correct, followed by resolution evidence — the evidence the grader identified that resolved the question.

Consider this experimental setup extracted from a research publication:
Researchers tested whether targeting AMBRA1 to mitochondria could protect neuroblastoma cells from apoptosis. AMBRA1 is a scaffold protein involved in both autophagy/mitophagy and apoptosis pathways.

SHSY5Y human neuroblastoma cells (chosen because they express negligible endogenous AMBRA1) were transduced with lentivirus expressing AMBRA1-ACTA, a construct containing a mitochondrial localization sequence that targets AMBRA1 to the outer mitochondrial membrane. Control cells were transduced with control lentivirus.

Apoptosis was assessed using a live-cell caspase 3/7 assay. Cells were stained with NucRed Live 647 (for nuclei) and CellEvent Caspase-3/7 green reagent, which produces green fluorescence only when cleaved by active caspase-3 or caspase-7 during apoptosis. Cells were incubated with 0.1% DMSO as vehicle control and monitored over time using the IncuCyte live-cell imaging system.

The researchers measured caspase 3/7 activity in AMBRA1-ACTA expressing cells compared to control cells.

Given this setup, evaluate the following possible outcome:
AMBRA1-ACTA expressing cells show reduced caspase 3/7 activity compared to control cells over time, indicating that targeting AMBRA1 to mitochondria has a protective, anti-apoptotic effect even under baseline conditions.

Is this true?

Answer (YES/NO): YES